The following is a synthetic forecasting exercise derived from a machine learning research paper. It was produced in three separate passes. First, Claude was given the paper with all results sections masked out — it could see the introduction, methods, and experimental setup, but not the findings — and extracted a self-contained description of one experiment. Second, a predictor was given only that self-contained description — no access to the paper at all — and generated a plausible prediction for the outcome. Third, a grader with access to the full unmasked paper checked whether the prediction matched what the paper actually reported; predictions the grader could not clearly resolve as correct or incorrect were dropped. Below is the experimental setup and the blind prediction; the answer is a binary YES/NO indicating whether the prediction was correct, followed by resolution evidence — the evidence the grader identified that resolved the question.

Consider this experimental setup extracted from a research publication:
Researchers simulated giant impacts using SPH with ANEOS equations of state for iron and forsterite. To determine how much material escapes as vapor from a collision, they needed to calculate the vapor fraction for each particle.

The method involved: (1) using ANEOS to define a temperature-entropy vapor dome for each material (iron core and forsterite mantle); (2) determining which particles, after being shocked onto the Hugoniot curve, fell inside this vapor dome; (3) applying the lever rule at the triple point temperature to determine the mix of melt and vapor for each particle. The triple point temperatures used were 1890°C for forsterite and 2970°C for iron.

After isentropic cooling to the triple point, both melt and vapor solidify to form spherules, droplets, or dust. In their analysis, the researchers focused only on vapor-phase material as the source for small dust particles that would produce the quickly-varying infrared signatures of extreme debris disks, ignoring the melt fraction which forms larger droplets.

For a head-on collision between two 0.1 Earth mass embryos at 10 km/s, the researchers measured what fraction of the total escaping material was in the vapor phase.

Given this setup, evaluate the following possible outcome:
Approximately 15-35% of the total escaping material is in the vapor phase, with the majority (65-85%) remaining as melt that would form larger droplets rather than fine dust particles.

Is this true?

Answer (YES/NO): NO